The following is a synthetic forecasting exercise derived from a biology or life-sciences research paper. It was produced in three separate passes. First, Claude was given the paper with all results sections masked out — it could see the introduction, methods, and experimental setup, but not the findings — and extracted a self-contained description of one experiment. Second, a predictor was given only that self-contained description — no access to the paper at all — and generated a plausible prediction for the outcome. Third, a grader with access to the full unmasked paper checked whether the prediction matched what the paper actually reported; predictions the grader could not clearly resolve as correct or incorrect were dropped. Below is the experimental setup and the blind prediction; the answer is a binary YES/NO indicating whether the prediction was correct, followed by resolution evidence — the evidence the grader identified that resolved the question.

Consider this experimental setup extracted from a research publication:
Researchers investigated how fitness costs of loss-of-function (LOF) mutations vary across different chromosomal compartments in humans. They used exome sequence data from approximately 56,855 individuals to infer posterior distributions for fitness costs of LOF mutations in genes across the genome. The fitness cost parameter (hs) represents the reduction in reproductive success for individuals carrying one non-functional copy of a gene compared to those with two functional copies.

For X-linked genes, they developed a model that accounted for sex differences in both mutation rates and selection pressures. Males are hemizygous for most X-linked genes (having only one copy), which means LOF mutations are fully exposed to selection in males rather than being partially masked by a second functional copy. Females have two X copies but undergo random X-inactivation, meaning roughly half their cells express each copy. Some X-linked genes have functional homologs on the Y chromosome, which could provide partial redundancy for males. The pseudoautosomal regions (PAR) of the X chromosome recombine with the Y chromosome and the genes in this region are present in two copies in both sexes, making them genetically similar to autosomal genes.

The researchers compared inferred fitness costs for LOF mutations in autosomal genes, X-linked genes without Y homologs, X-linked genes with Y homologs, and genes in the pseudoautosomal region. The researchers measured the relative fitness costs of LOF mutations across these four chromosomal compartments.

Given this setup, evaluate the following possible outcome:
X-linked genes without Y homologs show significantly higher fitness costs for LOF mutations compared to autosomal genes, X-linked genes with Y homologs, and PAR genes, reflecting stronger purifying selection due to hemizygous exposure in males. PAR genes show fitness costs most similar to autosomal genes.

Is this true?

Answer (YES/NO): NO